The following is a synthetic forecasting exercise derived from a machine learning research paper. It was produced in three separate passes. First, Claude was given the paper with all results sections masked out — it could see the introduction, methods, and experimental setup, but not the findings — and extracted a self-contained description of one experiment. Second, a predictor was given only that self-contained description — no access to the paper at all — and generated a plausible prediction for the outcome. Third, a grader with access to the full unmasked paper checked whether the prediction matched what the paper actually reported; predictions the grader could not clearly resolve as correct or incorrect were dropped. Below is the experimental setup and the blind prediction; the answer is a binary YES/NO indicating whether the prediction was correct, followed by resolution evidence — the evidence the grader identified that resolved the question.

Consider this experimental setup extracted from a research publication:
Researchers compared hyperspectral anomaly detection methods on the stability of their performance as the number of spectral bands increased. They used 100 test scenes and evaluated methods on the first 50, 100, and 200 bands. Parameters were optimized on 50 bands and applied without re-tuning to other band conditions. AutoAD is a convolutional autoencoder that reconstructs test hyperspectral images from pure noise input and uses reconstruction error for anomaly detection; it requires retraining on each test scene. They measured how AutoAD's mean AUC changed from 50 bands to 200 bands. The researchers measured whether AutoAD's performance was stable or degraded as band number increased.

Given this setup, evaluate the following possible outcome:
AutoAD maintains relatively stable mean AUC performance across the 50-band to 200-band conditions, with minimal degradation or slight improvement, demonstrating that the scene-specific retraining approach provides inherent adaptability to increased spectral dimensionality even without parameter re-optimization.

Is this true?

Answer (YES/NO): YES